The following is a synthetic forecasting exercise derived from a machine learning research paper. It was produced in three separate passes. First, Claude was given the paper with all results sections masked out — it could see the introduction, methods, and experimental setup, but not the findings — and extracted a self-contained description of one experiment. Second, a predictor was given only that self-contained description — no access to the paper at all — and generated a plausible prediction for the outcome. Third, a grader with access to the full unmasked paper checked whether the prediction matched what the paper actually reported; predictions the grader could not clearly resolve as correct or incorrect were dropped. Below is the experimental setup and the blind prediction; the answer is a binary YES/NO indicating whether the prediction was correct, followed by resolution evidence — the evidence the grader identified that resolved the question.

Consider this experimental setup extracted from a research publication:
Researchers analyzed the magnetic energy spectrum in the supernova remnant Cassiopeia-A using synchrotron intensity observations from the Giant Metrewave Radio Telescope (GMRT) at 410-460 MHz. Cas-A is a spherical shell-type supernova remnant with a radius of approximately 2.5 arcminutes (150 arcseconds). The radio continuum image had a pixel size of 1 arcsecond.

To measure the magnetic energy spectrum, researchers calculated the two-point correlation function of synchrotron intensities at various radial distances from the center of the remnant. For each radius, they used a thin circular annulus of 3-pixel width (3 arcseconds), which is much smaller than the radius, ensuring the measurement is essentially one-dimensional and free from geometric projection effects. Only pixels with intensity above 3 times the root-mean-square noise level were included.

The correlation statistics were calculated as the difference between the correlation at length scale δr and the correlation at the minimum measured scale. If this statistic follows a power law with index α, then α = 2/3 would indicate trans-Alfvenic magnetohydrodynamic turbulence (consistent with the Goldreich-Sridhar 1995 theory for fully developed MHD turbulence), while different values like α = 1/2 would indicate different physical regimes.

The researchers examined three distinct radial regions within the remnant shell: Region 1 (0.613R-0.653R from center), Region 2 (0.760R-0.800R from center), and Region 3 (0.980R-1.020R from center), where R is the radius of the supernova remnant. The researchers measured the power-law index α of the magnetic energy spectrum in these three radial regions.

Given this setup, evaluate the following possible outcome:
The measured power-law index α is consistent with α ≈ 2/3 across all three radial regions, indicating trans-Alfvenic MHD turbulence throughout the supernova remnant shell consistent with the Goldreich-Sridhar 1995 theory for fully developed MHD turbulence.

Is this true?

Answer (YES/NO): YES